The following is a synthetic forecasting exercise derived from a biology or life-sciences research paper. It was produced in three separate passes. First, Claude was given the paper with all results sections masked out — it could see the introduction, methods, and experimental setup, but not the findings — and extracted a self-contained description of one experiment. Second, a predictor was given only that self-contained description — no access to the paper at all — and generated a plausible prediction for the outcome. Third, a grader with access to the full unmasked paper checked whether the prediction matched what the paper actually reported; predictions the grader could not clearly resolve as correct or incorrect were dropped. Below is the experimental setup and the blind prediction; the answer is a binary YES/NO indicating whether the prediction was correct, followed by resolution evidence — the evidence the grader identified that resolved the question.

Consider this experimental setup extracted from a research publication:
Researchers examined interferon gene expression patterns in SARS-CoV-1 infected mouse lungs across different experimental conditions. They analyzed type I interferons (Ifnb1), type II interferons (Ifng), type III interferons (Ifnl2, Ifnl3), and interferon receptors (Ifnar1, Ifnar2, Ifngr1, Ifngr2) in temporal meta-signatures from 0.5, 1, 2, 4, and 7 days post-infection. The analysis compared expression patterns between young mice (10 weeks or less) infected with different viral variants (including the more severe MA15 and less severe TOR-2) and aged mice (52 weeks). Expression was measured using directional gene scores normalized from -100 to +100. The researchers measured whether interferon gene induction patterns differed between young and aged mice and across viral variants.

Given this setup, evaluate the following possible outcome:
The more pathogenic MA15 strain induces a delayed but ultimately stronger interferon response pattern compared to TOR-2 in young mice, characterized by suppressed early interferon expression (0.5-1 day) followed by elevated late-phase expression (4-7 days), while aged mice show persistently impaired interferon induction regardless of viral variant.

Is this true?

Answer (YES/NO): NO